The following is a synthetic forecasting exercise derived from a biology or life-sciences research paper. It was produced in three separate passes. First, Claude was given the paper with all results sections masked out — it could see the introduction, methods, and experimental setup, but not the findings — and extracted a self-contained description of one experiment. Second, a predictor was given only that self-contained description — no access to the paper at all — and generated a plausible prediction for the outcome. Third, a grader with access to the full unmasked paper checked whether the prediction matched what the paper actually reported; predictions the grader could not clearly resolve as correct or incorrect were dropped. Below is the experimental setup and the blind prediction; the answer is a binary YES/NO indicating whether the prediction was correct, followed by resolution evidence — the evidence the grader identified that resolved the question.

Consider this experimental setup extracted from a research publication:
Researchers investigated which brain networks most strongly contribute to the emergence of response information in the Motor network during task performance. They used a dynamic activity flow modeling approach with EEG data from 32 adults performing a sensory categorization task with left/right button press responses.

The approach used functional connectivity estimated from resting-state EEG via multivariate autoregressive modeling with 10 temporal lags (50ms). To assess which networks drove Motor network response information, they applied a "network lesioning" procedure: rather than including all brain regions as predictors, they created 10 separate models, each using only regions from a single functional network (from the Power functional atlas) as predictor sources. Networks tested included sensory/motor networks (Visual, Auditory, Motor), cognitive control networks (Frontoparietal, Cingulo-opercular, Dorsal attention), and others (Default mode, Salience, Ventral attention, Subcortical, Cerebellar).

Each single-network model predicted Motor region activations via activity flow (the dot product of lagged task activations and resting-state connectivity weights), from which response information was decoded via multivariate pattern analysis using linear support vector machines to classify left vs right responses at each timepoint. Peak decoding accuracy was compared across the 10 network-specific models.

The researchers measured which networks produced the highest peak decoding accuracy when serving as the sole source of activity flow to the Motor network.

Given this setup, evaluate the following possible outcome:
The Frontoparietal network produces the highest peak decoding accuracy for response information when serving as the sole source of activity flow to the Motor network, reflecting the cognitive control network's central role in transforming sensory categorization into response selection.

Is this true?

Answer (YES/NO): NO